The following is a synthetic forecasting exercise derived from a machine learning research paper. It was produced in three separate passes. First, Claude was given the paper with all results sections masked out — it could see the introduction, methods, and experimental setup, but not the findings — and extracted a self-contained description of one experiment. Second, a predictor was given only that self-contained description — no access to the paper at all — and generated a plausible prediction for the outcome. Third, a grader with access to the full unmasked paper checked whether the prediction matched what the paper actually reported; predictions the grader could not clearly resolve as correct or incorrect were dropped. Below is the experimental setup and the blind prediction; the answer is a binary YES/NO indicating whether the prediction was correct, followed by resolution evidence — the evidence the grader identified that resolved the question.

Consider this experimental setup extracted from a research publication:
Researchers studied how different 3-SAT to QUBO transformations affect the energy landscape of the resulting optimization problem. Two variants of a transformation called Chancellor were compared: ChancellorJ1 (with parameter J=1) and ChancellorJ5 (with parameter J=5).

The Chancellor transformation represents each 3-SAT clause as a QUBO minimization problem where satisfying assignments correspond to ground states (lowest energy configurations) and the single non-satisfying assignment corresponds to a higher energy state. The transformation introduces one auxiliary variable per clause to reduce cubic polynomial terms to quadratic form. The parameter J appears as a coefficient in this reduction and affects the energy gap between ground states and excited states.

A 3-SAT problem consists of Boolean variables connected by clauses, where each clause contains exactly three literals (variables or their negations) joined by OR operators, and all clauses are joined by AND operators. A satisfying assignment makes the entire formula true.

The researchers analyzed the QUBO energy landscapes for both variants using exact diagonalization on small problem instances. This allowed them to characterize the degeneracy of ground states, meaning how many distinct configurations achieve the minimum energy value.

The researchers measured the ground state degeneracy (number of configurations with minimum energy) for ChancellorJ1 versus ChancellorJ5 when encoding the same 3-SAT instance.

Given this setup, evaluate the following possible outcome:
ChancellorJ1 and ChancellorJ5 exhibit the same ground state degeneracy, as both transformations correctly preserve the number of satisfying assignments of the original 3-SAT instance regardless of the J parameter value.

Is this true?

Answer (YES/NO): NO